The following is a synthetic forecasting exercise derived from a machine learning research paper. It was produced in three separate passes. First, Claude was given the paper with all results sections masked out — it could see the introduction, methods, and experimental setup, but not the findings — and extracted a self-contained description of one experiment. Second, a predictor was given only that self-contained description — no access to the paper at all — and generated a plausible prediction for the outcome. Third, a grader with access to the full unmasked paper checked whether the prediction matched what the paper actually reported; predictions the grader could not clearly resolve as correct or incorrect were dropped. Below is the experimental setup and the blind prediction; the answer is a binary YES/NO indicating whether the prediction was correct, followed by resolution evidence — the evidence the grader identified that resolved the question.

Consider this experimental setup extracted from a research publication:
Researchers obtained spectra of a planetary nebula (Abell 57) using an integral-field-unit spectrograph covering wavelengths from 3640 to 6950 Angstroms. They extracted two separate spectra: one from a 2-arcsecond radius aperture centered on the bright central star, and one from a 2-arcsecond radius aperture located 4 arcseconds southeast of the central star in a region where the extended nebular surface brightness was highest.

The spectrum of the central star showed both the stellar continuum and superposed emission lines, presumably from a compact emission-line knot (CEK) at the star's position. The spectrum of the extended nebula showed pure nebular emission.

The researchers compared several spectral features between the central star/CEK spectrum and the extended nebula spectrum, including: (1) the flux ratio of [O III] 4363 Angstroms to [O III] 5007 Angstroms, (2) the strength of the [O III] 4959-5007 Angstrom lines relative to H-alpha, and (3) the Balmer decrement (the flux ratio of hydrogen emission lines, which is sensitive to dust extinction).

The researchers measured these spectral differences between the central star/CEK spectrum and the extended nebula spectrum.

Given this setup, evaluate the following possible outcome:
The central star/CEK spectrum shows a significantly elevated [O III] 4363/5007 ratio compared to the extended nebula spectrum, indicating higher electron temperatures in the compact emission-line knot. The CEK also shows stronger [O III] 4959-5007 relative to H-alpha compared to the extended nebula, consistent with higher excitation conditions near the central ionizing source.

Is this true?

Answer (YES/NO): NO